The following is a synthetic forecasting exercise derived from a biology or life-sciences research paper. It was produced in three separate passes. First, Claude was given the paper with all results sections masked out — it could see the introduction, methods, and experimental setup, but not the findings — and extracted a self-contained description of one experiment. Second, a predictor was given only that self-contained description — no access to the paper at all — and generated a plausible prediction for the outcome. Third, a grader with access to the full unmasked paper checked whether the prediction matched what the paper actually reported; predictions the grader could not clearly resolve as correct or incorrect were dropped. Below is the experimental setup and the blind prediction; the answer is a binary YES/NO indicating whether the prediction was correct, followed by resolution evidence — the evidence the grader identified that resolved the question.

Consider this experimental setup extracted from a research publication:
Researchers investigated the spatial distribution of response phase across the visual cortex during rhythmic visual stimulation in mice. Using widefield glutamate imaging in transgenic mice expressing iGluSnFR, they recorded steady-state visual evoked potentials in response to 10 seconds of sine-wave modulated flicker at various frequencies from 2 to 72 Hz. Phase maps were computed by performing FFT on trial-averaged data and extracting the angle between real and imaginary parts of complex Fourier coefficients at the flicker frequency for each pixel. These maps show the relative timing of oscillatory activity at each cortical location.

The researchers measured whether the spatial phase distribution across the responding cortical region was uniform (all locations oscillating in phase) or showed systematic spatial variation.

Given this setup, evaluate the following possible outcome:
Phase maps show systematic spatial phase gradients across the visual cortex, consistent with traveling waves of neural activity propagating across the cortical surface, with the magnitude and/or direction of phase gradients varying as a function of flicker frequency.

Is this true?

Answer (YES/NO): NO